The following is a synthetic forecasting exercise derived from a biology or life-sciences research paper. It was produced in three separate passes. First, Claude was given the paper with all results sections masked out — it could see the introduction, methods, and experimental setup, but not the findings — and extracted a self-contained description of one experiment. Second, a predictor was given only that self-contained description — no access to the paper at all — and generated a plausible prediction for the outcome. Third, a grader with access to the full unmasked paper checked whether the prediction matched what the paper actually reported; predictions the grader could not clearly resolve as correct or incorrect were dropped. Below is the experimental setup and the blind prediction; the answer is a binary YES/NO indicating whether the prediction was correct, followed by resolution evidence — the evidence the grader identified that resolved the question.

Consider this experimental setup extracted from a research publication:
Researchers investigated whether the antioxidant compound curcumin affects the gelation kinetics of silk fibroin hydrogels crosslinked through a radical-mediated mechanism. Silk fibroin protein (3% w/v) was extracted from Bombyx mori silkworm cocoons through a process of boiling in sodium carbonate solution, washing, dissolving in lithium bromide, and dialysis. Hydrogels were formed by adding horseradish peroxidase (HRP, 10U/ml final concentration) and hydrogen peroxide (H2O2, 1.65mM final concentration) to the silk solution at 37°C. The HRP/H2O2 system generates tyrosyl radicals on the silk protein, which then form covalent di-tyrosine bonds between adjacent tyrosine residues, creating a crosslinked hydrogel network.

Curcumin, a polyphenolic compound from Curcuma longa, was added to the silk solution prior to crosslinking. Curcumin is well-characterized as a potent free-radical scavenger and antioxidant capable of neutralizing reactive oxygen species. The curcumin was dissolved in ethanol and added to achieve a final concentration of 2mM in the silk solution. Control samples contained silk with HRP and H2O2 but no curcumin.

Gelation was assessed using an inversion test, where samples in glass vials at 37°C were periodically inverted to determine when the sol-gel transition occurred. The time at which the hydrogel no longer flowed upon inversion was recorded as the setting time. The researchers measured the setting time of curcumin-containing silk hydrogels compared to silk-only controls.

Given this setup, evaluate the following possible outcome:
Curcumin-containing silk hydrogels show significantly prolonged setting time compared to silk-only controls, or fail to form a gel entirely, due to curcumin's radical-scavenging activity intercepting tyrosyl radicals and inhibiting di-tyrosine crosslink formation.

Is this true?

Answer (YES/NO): NO